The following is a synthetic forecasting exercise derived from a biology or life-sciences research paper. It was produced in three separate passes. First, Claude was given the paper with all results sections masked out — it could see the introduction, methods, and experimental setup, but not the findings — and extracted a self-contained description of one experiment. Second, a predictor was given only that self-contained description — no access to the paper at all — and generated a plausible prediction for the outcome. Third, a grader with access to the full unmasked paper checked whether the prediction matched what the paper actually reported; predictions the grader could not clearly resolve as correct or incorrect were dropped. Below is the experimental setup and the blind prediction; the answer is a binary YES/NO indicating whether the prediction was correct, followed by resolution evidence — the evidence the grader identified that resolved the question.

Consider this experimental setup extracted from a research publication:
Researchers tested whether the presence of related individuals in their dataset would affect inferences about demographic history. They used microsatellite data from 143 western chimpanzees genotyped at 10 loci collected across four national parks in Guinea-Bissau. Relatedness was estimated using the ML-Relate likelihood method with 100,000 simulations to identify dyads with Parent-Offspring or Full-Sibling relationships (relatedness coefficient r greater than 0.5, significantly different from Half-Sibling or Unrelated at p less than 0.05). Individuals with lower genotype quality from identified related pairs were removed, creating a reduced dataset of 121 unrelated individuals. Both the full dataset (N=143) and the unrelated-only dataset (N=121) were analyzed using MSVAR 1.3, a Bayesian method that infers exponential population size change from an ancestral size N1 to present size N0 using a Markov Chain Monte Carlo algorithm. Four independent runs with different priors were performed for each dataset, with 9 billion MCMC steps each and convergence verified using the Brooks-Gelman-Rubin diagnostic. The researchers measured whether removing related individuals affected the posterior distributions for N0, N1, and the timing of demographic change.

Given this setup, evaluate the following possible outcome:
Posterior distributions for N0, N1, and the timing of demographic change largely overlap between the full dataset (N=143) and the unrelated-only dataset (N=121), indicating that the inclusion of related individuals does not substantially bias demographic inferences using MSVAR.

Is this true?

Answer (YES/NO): YES